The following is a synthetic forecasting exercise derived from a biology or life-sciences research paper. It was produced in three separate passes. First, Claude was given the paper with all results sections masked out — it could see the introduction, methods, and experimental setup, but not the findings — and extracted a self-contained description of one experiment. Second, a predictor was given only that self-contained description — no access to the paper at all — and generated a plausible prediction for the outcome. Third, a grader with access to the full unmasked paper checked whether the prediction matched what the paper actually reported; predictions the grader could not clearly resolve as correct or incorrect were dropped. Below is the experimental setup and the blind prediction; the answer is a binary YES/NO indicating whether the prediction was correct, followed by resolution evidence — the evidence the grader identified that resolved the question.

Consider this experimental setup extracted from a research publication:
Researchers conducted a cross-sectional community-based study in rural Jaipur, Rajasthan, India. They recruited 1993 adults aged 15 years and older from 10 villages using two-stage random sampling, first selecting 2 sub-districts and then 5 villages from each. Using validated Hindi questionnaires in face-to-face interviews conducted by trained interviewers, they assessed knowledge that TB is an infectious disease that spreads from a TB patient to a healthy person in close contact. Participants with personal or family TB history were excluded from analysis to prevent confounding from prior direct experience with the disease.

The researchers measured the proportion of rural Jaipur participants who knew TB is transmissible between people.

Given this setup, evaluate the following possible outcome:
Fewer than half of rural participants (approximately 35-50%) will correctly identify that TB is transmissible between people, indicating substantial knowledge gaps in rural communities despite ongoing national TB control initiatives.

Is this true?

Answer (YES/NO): NO